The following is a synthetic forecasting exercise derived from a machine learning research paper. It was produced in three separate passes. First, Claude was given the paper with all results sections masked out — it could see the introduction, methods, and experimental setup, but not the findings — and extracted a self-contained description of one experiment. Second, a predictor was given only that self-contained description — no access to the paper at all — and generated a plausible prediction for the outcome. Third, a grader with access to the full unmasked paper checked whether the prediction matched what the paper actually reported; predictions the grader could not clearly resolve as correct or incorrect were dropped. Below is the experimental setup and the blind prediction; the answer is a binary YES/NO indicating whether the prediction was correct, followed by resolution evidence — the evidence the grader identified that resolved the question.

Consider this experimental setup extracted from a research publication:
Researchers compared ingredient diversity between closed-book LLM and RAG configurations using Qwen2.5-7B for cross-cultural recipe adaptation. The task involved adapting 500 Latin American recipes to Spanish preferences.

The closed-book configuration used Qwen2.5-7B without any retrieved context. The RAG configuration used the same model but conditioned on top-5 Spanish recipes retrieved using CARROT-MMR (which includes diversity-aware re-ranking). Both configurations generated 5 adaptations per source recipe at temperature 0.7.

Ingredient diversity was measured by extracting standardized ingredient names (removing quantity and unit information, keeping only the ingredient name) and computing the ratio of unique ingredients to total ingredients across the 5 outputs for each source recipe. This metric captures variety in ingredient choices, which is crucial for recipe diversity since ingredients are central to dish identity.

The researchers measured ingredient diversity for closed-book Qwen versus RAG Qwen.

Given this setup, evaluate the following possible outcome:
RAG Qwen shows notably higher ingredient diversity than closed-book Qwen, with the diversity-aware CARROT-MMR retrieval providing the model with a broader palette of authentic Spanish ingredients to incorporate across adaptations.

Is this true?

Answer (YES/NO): NO